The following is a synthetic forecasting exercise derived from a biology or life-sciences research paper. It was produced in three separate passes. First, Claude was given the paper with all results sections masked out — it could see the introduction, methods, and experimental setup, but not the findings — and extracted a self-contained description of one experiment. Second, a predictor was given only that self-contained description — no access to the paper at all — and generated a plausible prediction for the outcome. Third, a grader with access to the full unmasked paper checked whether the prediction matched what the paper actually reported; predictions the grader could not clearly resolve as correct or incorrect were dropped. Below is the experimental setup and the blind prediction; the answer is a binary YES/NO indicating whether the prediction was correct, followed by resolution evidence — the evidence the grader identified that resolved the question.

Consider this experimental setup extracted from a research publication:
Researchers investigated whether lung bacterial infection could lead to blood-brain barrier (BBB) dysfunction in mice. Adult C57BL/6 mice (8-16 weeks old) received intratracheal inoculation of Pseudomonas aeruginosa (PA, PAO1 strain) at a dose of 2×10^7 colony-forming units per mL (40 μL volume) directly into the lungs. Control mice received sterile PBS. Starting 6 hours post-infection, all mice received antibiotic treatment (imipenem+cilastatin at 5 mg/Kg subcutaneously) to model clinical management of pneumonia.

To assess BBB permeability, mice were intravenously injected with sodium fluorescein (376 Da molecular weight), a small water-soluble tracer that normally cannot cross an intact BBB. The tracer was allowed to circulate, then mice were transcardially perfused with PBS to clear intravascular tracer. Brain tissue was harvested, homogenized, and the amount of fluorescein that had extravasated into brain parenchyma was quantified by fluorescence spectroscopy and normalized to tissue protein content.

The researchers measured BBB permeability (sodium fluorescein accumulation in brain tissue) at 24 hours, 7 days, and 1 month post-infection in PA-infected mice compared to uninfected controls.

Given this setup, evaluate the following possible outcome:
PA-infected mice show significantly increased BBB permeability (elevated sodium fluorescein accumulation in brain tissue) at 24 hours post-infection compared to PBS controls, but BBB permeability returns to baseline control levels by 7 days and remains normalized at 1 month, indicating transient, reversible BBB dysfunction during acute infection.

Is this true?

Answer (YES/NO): NO